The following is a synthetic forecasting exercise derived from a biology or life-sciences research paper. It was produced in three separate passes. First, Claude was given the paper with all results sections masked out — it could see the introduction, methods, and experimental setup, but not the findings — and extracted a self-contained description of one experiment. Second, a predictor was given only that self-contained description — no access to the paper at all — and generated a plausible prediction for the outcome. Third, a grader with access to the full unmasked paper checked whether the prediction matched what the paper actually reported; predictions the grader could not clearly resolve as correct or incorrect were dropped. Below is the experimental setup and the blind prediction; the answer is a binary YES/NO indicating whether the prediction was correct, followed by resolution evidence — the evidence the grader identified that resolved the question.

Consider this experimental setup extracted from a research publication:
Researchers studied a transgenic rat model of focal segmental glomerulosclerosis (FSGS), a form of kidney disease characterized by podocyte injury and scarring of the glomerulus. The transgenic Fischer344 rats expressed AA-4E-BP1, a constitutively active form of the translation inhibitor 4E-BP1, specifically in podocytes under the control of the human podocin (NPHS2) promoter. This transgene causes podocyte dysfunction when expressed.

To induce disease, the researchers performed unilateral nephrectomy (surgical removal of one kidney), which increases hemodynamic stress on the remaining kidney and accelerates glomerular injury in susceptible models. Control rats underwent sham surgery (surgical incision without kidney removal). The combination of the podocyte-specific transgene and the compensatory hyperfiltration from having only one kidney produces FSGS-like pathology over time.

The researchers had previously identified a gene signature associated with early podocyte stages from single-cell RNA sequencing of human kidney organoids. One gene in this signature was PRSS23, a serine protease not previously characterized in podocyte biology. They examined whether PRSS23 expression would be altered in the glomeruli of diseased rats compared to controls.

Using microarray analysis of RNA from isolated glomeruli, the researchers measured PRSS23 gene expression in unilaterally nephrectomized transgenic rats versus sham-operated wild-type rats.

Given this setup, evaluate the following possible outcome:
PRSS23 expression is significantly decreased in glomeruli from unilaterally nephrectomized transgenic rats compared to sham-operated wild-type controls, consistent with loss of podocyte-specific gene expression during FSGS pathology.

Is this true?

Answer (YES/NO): NO